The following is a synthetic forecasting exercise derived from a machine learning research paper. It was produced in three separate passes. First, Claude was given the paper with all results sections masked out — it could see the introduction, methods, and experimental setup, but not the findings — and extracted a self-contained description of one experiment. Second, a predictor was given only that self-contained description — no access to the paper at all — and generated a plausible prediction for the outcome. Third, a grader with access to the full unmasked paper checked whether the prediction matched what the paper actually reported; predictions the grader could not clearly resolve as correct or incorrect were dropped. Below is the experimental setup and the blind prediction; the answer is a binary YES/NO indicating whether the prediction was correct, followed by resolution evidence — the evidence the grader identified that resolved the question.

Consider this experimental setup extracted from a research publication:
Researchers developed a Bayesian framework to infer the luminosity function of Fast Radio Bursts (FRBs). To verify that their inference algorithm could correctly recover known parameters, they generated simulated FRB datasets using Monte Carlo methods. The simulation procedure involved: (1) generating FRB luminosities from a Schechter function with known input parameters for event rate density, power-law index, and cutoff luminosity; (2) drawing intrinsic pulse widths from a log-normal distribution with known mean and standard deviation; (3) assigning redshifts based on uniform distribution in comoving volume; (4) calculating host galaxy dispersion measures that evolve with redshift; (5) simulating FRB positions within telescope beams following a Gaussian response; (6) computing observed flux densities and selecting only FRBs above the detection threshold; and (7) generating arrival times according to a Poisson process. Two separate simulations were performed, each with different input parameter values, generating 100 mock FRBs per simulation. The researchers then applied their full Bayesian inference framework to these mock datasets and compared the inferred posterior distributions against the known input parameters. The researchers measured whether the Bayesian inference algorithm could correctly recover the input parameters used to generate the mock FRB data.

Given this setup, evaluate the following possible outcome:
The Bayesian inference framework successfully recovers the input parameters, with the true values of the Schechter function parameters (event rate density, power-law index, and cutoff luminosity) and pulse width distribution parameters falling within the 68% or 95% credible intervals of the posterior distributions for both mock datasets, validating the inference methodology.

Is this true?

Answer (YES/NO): YES